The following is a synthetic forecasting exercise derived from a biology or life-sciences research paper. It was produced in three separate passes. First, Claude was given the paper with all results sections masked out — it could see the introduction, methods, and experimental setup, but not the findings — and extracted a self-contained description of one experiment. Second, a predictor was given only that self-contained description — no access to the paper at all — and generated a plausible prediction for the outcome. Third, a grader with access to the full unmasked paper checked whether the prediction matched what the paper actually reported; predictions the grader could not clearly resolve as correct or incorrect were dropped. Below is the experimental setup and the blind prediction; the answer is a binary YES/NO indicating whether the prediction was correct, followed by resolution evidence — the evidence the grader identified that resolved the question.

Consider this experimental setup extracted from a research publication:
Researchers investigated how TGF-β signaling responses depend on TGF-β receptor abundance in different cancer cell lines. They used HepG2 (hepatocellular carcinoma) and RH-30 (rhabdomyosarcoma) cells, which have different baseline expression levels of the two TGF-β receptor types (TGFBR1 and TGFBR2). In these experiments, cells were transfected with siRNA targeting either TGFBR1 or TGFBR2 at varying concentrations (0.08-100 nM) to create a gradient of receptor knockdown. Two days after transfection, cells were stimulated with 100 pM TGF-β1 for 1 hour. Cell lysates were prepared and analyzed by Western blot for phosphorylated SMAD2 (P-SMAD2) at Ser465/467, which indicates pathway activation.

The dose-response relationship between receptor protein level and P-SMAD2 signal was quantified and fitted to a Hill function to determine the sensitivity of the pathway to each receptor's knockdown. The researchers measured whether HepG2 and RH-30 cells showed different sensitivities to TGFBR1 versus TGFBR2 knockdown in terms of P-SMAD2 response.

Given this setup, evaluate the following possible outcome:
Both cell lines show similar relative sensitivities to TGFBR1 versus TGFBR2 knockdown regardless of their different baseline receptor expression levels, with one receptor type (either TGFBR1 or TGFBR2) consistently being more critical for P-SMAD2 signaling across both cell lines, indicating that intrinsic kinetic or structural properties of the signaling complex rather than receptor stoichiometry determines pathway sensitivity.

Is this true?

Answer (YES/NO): NO